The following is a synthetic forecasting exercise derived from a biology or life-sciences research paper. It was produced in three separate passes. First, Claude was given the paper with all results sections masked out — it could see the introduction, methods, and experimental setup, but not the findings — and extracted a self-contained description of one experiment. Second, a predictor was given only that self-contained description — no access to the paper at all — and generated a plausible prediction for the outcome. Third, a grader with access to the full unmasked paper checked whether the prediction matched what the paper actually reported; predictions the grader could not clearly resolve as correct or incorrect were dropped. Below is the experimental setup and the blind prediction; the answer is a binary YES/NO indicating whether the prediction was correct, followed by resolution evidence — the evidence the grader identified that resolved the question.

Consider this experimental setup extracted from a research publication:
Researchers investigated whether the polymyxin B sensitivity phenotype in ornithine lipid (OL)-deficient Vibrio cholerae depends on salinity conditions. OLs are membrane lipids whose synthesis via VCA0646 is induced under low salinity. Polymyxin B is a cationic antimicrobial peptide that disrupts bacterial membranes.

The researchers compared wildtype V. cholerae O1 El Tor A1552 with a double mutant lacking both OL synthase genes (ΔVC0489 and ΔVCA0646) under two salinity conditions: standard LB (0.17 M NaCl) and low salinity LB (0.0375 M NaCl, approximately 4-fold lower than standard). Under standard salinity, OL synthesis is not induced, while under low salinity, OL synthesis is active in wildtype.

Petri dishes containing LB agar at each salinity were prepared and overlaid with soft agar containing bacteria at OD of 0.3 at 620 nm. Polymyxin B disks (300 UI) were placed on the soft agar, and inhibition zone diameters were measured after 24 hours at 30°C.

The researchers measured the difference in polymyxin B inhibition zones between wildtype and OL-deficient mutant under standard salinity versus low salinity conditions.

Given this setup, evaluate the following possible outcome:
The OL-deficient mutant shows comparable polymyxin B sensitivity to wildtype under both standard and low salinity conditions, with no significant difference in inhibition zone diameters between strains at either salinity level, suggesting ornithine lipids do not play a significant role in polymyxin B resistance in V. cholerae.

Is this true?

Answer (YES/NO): NO